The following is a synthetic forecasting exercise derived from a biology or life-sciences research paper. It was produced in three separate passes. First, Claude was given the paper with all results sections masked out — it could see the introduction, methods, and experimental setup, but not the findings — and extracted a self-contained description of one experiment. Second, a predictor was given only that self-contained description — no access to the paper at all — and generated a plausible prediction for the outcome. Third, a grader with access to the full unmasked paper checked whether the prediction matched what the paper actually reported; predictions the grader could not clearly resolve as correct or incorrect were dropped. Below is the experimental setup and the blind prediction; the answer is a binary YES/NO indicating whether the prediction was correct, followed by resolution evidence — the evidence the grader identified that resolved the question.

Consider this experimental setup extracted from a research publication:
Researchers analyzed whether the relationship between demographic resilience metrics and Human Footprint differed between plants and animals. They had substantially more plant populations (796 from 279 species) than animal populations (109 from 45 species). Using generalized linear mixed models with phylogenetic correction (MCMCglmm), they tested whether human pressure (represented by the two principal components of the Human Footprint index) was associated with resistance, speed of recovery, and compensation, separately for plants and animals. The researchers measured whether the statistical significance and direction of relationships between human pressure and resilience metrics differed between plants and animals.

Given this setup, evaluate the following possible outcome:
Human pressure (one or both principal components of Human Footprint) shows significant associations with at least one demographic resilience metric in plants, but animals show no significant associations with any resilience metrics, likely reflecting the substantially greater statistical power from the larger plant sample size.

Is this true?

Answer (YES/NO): NO